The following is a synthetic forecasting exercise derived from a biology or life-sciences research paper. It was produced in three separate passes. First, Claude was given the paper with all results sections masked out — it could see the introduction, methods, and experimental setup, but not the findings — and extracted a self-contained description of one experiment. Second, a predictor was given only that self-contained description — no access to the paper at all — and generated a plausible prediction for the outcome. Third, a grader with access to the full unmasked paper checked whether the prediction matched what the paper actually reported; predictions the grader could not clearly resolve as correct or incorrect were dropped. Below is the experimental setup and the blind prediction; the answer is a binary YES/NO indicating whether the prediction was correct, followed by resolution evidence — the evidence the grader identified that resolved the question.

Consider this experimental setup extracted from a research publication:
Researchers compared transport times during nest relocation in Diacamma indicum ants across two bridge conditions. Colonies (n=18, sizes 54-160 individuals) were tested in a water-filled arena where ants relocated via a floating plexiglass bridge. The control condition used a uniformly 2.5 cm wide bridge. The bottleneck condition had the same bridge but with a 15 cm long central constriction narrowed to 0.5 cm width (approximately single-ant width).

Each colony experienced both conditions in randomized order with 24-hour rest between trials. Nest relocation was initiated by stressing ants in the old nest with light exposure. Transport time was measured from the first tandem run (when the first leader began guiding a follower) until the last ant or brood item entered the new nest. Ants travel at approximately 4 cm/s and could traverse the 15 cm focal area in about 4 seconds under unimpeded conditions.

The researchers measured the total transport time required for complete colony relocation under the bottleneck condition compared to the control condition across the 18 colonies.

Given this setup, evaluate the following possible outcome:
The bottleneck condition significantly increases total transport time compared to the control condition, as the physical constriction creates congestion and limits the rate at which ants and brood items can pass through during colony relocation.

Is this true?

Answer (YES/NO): YES